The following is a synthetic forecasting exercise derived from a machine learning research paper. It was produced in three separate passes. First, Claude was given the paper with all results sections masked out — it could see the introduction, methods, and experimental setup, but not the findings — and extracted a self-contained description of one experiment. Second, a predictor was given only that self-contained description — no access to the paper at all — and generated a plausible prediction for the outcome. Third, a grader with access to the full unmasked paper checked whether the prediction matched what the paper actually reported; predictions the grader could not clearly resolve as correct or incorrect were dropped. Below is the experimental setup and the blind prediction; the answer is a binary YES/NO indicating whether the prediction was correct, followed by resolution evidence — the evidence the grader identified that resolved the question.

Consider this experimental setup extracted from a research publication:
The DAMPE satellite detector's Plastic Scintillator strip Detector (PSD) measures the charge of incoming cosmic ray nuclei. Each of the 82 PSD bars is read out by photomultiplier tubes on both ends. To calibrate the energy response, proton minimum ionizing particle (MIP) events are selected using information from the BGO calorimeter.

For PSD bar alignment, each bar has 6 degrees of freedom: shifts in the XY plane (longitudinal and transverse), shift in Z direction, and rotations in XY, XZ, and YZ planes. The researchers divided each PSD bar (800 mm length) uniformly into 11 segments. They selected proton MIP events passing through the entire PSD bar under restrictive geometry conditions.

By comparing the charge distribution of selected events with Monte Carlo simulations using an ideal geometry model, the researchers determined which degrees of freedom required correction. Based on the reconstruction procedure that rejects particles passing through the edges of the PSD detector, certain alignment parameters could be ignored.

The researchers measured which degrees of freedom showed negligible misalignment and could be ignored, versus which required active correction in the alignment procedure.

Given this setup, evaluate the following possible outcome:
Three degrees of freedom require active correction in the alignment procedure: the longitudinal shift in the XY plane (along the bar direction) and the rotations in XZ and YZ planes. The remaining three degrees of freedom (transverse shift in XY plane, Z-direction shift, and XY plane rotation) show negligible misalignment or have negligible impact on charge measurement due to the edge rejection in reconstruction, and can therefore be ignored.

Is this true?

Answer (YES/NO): NO